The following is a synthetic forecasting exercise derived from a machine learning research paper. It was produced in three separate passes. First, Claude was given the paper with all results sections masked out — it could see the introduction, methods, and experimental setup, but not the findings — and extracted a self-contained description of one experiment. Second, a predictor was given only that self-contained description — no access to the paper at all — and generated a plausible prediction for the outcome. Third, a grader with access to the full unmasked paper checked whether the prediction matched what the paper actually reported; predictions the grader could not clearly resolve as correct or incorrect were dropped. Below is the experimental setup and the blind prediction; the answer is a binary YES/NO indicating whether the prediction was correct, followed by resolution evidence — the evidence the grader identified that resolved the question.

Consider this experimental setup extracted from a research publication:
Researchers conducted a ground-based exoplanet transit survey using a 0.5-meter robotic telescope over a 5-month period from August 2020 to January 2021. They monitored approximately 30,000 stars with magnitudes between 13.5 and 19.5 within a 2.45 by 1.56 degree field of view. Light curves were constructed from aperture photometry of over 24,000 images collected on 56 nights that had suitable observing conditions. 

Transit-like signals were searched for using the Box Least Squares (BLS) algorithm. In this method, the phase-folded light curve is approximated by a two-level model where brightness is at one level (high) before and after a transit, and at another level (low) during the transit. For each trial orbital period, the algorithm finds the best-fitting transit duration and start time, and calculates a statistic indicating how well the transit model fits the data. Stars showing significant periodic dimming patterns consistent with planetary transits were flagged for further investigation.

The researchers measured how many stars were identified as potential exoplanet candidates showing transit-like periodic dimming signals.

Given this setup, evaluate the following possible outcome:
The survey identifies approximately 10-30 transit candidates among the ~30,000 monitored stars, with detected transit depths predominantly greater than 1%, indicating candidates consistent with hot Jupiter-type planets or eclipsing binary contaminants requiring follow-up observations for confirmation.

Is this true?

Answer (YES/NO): NO